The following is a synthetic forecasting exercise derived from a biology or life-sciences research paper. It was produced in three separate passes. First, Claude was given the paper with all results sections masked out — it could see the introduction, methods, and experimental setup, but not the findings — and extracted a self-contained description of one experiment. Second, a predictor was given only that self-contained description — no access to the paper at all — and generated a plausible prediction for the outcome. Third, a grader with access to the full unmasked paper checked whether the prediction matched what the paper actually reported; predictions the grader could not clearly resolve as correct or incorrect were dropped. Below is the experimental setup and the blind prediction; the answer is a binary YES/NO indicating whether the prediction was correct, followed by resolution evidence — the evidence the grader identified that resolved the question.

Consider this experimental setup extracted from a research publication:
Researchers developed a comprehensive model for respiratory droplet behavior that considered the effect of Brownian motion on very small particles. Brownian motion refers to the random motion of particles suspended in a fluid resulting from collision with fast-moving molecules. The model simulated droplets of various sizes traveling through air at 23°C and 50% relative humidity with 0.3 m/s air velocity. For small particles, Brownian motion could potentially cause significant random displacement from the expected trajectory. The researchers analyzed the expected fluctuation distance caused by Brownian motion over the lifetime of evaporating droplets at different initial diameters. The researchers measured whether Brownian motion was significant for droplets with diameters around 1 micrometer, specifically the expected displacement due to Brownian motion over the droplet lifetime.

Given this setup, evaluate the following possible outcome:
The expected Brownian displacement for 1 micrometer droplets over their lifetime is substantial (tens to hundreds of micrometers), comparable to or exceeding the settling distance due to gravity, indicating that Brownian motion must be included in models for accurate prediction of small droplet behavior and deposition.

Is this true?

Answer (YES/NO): NO